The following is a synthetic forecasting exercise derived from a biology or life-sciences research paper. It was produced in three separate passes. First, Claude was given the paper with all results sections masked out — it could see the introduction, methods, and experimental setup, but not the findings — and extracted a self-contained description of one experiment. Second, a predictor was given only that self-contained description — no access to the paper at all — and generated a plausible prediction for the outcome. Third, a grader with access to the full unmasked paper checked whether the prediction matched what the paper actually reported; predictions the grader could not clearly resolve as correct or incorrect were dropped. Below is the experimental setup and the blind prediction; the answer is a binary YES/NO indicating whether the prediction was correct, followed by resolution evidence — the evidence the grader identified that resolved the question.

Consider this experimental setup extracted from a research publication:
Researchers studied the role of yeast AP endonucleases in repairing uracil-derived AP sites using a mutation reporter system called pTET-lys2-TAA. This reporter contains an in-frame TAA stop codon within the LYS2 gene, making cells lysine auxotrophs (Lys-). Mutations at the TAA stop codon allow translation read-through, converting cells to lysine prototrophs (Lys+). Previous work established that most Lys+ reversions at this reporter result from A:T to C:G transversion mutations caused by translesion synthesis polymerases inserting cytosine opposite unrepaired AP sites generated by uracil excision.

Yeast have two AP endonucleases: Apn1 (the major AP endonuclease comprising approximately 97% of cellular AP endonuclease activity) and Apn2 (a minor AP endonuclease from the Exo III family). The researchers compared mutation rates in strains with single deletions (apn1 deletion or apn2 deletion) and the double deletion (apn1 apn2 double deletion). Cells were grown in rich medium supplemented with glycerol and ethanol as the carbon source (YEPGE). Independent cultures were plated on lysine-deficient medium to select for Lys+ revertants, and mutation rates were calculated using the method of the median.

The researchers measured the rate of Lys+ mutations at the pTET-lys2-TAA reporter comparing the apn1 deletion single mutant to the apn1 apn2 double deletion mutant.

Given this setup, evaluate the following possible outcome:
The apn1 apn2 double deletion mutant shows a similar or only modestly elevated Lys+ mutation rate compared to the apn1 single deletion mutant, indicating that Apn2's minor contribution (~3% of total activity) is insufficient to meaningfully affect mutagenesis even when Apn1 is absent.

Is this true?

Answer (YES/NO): NO